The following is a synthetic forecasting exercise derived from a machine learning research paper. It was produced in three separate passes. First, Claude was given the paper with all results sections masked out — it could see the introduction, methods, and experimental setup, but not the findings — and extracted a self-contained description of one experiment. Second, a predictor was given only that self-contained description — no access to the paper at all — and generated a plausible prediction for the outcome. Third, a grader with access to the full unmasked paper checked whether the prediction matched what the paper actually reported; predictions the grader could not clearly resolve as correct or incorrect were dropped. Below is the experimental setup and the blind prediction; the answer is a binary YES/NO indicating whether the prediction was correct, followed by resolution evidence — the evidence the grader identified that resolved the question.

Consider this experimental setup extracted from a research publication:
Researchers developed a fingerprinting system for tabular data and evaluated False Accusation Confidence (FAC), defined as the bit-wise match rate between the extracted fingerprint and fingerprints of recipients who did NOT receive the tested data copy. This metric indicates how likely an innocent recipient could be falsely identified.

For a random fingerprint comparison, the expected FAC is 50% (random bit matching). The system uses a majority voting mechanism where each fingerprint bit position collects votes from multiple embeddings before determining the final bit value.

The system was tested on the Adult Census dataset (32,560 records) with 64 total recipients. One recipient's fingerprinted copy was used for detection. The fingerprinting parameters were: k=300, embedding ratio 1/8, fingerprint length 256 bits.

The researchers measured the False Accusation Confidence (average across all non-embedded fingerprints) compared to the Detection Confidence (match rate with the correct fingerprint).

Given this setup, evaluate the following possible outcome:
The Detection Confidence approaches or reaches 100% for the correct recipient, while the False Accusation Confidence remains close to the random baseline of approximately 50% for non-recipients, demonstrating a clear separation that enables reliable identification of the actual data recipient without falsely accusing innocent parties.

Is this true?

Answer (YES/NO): NO